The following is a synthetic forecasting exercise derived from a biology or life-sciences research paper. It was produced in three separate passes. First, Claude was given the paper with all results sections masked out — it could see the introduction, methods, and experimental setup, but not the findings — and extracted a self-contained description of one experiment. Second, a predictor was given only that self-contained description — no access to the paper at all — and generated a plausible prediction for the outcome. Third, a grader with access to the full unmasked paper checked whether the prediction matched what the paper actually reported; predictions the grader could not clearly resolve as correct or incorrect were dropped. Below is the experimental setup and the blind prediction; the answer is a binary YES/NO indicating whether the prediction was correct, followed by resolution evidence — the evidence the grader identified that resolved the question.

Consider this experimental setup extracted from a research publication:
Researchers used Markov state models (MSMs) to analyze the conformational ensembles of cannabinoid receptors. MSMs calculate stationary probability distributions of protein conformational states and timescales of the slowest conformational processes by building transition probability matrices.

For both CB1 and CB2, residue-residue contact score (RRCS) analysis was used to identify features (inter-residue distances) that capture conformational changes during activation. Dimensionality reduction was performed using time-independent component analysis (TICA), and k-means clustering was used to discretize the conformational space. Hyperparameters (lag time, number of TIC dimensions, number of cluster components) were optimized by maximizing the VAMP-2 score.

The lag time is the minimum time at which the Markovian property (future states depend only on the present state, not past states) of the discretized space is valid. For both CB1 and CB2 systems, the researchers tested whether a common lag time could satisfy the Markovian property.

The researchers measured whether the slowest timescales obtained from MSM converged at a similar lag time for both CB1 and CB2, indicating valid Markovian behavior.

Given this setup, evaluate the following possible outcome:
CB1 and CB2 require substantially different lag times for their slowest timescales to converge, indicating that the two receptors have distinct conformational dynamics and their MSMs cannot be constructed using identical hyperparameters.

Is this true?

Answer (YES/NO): NO